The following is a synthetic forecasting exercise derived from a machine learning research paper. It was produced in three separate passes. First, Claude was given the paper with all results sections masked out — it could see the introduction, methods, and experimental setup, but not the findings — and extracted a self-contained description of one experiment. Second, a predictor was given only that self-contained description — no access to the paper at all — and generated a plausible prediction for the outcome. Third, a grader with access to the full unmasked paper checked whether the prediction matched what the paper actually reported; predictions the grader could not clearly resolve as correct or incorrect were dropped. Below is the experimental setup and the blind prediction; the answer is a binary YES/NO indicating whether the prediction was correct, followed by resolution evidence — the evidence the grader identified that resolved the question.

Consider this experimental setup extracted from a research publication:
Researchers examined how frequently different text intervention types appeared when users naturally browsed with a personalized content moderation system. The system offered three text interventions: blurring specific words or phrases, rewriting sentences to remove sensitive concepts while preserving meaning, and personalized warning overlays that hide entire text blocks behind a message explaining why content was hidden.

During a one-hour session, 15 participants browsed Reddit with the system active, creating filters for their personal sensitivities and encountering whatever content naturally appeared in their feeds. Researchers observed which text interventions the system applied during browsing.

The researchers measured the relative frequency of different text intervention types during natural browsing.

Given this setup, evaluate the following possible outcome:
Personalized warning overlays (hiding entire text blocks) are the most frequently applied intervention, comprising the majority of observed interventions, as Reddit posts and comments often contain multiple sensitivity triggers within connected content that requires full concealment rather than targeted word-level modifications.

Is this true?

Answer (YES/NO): YES